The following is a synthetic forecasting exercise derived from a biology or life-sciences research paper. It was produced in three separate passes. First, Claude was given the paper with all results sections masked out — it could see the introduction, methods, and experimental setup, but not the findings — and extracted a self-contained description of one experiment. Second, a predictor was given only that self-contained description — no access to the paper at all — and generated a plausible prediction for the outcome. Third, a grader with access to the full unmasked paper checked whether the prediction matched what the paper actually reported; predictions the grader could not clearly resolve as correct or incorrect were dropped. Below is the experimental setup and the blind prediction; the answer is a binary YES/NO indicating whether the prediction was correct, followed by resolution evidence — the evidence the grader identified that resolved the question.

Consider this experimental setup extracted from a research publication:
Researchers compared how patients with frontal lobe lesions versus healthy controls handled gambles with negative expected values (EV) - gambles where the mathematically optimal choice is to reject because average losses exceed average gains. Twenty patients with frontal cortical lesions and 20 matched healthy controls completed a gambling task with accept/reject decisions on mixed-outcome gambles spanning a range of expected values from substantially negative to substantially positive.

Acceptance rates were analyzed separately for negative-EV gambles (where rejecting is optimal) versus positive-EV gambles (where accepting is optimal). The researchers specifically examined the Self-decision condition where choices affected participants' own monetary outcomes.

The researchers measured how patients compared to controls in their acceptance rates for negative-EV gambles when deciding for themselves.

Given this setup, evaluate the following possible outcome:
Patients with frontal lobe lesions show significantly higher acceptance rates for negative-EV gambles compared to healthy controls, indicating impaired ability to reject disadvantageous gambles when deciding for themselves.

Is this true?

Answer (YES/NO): YES